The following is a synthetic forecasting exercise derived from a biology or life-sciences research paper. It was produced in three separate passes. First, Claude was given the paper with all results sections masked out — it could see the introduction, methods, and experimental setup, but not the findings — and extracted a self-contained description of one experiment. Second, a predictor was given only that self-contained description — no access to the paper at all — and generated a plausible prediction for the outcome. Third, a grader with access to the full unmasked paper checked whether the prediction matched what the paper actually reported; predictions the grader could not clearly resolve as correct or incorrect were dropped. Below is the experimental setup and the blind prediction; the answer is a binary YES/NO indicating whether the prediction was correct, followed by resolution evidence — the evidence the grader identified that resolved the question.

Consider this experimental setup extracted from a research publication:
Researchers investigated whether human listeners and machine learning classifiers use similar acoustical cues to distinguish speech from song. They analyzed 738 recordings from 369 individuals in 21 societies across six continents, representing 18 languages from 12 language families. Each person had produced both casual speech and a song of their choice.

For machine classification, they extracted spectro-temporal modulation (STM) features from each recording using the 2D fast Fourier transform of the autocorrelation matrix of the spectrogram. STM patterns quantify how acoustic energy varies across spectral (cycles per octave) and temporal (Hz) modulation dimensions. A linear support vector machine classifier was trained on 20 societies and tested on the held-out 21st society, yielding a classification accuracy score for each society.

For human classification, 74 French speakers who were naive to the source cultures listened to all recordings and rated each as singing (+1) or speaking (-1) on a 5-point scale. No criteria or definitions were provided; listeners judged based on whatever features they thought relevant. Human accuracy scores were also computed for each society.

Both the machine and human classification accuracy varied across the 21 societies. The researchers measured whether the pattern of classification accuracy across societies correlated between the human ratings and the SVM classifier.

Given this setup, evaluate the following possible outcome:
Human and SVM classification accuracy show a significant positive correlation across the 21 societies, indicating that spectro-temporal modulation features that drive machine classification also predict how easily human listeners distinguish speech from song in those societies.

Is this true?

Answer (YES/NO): YES